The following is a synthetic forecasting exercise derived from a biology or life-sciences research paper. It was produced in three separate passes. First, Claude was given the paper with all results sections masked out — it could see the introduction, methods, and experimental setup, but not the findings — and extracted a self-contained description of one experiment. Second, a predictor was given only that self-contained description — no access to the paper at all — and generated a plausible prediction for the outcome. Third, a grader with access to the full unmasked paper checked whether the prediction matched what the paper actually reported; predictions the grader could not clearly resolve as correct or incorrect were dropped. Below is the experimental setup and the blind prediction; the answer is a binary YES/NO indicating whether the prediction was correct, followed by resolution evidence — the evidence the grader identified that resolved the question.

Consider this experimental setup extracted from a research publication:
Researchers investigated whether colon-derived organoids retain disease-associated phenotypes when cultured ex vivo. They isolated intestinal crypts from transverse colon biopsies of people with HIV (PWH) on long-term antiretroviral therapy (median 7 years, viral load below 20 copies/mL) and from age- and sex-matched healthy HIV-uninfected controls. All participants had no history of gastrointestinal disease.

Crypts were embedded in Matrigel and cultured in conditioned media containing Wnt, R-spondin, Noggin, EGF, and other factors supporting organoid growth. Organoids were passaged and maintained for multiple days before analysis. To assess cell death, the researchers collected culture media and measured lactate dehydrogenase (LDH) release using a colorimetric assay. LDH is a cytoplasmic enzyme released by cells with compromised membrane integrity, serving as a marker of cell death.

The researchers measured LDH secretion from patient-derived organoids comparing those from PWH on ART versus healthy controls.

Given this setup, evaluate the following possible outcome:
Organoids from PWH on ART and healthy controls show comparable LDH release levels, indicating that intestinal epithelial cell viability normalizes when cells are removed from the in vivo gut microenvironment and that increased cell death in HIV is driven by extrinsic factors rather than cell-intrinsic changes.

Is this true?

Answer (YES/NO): NO